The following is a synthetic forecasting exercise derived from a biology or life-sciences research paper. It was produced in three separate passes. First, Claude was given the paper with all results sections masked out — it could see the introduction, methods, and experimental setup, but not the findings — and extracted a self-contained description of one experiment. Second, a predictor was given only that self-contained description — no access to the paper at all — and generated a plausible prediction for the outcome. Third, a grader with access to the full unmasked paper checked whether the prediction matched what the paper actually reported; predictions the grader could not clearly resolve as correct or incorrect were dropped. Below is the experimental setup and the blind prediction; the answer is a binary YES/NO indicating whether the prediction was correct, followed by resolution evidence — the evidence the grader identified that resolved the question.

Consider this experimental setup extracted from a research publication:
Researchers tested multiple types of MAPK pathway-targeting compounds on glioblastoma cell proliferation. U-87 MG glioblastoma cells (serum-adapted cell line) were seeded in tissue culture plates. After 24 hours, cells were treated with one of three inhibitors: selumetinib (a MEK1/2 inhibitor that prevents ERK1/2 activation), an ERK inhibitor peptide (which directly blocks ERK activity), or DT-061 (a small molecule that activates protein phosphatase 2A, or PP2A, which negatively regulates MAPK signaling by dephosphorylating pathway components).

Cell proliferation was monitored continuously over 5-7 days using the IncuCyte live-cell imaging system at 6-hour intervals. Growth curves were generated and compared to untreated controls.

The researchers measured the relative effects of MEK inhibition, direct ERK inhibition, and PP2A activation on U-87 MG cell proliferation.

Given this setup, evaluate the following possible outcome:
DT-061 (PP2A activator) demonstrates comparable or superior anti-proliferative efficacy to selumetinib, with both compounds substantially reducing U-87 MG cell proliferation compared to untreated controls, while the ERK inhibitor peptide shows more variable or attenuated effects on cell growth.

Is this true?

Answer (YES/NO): NO